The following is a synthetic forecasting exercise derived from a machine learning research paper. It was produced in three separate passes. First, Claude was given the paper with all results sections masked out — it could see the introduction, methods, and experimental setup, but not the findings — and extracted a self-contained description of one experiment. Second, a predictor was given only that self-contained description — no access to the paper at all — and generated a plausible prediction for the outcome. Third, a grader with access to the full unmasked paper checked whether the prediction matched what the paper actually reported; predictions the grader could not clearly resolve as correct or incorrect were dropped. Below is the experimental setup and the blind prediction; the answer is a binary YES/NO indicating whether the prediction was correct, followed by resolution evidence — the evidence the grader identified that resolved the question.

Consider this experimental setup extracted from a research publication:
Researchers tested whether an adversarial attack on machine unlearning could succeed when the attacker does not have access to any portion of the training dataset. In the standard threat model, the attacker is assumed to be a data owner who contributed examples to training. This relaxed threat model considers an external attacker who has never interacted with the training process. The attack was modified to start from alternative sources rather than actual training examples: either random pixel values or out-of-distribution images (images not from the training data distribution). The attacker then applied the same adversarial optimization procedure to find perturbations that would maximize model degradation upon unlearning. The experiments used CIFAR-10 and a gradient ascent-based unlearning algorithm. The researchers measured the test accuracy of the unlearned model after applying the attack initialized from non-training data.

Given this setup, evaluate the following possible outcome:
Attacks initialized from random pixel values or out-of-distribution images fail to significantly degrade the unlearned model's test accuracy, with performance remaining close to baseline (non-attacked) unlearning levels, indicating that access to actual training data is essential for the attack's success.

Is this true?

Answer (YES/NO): NO